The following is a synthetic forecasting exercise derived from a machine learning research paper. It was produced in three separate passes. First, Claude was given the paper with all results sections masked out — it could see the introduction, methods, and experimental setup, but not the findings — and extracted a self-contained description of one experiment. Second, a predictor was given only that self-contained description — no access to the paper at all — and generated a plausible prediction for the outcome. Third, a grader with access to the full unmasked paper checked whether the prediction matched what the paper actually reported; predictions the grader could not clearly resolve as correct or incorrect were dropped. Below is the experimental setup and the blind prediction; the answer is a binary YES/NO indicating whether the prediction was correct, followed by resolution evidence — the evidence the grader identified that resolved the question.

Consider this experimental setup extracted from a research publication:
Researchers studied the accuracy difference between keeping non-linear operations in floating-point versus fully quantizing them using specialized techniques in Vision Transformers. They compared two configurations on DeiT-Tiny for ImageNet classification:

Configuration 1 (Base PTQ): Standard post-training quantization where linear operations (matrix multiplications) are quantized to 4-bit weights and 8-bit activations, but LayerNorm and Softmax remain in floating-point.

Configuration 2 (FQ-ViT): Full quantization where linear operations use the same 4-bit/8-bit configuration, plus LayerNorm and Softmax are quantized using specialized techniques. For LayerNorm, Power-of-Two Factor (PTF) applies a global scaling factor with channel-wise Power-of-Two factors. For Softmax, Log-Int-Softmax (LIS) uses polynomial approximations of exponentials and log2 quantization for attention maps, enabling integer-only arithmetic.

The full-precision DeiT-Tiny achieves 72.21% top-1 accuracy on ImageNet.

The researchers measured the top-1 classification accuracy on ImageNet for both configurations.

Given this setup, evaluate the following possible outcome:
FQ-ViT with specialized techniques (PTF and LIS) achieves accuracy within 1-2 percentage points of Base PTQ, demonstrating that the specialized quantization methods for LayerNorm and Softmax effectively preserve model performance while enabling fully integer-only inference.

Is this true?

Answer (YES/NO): YES